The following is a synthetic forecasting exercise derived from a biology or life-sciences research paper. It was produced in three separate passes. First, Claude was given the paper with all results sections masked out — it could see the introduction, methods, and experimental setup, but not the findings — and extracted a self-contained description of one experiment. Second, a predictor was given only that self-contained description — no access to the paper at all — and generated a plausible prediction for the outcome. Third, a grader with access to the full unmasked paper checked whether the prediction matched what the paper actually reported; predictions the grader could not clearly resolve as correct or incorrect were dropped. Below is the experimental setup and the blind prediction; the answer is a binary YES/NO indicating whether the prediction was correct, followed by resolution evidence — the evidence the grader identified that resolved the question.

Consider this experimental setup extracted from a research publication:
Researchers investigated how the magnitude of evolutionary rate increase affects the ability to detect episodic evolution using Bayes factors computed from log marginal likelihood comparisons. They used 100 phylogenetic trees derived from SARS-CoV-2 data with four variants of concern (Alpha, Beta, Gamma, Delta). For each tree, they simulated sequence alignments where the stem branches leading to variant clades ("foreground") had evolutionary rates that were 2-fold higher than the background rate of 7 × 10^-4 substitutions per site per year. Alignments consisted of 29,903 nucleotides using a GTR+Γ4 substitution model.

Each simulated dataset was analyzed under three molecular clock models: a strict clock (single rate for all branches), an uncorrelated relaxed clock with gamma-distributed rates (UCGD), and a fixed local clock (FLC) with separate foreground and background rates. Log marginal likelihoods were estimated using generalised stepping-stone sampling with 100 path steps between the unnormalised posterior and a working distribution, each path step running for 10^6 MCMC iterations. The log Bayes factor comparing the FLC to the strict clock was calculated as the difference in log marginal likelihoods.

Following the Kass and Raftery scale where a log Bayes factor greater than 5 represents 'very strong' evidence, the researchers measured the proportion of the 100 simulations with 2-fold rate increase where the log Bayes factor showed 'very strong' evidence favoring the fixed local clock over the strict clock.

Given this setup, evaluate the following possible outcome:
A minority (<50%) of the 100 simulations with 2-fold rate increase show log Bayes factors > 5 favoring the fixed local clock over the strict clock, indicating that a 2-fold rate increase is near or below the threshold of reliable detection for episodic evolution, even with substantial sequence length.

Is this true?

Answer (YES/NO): YES